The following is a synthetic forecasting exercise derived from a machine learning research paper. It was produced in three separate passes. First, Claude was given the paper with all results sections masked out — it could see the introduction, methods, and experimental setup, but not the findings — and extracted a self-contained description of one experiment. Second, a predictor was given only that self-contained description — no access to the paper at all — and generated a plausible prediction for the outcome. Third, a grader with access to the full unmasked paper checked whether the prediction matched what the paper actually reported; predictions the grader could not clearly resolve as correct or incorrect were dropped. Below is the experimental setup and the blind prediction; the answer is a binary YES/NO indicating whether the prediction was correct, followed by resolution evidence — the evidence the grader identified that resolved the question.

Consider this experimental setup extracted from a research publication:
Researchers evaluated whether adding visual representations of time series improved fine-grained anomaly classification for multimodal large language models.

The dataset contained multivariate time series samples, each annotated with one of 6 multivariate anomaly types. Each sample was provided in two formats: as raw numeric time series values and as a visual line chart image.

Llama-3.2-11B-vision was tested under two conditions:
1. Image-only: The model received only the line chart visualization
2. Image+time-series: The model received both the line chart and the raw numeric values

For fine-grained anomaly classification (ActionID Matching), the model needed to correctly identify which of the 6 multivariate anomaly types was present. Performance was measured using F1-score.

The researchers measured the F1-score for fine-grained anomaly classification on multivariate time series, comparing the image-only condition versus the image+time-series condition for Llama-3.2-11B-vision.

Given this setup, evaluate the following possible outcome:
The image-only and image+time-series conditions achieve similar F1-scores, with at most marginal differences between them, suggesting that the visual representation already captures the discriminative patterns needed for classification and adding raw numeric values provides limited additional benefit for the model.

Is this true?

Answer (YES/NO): NO